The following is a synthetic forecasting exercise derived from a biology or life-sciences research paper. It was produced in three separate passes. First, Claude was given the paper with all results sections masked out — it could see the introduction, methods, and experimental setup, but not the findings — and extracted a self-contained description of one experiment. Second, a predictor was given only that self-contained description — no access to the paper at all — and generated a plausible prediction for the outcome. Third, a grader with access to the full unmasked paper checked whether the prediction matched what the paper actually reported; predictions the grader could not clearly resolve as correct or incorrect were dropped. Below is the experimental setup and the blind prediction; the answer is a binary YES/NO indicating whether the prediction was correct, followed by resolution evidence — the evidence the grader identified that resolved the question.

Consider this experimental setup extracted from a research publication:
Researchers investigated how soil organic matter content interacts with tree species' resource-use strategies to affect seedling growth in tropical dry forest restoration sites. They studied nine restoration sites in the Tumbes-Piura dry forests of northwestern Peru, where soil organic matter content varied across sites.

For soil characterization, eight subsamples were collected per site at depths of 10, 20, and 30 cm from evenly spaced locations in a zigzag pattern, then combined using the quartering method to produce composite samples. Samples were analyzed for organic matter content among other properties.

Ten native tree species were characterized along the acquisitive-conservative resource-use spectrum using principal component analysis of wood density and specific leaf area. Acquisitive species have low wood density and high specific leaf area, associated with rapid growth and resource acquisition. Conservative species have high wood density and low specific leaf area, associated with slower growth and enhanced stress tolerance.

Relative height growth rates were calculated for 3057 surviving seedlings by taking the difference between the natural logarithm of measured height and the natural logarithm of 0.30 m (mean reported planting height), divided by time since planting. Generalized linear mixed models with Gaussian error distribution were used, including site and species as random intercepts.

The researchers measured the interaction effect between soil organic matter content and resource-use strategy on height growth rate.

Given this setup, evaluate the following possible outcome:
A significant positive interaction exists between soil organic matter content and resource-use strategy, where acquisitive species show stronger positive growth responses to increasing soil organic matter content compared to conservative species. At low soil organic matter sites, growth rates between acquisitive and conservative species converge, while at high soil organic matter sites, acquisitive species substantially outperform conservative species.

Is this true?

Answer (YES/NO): NO